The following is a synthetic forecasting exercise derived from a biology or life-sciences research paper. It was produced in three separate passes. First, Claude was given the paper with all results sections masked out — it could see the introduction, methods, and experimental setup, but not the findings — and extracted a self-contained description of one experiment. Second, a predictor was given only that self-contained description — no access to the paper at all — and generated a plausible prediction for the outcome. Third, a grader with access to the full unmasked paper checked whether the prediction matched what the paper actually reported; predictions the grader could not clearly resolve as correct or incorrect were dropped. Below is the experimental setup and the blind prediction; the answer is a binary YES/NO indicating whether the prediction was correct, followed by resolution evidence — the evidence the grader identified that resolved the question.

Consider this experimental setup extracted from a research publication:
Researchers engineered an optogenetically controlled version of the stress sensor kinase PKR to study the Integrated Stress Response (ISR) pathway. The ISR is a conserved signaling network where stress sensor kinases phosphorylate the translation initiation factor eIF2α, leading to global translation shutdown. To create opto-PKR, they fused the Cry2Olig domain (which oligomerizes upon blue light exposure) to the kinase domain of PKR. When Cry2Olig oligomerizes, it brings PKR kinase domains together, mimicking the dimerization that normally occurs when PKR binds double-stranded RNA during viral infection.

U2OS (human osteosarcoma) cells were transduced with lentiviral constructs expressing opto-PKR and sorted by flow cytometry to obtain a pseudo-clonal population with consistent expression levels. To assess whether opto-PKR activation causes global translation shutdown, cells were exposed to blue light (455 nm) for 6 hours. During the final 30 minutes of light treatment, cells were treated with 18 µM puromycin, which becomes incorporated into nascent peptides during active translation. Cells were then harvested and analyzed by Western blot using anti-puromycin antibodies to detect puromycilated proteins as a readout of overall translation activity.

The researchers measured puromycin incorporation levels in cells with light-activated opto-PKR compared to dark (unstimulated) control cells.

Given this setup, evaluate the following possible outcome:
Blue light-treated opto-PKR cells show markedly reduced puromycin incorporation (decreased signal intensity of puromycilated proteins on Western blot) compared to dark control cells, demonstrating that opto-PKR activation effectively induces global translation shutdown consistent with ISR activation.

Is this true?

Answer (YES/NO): YES